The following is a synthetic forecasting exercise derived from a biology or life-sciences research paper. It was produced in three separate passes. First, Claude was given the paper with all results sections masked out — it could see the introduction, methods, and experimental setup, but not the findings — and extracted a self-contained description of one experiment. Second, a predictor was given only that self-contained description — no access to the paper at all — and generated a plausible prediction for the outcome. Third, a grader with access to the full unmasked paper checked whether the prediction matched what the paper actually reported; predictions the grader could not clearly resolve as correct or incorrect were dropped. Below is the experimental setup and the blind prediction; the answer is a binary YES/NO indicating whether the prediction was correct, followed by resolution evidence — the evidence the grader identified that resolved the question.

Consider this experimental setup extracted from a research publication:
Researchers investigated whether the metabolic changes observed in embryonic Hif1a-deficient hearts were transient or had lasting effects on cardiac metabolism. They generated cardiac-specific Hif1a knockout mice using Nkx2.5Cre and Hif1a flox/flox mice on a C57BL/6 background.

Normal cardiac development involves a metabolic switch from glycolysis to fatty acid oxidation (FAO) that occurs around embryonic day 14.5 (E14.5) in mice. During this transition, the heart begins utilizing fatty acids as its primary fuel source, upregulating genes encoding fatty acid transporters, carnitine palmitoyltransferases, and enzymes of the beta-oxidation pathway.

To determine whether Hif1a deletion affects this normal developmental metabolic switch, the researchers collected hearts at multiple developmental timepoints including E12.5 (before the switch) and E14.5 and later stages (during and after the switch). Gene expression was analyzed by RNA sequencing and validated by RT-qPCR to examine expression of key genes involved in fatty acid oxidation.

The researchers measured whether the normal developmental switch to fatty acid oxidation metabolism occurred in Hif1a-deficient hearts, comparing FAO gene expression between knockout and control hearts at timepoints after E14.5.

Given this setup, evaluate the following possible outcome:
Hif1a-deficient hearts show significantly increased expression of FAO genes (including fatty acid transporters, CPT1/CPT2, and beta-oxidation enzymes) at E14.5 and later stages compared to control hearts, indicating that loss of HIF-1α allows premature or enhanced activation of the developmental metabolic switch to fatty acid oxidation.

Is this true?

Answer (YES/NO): NO